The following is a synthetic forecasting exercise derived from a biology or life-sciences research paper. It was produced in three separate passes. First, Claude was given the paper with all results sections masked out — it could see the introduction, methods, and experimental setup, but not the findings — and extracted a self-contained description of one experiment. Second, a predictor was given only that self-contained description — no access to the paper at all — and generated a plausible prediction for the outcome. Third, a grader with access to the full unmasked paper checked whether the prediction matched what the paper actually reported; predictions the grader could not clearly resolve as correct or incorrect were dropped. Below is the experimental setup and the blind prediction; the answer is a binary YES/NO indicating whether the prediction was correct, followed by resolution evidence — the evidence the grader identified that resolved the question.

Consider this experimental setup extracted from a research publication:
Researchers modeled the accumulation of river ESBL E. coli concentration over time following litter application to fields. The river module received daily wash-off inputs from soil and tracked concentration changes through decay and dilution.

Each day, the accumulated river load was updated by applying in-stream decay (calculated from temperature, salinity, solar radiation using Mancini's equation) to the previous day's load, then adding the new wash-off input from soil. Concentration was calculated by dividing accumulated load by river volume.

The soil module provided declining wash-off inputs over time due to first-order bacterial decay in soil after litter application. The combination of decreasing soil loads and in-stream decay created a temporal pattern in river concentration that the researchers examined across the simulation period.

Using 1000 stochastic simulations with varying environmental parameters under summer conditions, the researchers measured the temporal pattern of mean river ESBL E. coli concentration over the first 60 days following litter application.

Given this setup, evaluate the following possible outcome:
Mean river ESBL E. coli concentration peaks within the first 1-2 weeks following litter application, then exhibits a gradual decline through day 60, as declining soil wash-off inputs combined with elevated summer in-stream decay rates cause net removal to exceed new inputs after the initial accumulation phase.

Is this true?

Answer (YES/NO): NO